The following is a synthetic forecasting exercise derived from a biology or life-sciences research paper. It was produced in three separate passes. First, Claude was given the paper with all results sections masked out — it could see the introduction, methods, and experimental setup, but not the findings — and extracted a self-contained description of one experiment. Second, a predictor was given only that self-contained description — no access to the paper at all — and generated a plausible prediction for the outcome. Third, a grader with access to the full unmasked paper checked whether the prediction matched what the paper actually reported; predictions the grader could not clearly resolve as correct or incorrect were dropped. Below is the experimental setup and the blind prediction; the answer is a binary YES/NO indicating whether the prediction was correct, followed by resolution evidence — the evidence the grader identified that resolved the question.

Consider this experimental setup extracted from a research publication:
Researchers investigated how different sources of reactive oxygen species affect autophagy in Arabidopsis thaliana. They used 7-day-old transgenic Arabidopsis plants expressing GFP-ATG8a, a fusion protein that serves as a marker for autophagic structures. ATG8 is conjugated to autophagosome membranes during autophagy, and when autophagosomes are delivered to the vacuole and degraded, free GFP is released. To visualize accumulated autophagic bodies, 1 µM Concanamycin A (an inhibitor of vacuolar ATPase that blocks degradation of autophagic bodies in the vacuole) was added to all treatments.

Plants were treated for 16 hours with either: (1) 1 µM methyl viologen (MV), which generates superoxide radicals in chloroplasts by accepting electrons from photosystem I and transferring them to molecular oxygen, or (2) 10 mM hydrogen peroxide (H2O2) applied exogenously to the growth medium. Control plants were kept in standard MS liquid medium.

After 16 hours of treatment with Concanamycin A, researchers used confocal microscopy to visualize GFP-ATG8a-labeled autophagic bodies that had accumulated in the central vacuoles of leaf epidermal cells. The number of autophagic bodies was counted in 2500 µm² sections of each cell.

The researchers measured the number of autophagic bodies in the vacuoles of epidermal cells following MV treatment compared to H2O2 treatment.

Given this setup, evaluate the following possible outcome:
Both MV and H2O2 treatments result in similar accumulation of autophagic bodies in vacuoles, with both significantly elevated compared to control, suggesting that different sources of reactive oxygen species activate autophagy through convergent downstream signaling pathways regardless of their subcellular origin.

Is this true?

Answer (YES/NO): NO